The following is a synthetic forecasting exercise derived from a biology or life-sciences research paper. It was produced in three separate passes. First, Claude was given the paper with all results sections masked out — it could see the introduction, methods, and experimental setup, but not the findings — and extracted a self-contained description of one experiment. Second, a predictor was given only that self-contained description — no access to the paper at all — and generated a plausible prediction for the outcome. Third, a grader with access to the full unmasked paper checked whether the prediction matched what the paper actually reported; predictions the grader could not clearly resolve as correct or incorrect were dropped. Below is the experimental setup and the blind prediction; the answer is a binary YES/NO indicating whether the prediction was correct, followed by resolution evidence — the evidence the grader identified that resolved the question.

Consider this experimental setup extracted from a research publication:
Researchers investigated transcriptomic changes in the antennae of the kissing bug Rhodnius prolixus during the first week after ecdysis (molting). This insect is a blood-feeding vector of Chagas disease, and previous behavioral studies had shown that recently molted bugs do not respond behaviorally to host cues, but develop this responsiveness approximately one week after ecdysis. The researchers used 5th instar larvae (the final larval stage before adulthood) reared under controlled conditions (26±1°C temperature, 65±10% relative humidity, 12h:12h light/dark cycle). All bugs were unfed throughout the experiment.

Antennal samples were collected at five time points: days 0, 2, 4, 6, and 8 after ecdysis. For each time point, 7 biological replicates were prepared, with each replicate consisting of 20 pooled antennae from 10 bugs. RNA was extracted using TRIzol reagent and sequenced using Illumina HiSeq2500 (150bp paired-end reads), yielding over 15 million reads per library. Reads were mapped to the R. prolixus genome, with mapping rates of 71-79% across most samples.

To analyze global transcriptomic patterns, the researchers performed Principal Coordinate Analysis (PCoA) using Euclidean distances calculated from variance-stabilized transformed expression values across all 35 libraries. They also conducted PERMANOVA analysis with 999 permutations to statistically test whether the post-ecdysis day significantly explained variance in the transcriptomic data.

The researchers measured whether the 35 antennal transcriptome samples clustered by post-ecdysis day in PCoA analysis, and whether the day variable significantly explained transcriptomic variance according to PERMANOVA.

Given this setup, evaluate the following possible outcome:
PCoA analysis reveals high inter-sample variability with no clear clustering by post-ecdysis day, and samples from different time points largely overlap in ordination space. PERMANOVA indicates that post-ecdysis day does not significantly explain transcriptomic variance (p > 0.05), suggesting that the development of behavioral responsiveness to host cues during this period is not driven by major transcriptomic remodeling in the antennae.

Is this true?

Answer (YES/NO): NO